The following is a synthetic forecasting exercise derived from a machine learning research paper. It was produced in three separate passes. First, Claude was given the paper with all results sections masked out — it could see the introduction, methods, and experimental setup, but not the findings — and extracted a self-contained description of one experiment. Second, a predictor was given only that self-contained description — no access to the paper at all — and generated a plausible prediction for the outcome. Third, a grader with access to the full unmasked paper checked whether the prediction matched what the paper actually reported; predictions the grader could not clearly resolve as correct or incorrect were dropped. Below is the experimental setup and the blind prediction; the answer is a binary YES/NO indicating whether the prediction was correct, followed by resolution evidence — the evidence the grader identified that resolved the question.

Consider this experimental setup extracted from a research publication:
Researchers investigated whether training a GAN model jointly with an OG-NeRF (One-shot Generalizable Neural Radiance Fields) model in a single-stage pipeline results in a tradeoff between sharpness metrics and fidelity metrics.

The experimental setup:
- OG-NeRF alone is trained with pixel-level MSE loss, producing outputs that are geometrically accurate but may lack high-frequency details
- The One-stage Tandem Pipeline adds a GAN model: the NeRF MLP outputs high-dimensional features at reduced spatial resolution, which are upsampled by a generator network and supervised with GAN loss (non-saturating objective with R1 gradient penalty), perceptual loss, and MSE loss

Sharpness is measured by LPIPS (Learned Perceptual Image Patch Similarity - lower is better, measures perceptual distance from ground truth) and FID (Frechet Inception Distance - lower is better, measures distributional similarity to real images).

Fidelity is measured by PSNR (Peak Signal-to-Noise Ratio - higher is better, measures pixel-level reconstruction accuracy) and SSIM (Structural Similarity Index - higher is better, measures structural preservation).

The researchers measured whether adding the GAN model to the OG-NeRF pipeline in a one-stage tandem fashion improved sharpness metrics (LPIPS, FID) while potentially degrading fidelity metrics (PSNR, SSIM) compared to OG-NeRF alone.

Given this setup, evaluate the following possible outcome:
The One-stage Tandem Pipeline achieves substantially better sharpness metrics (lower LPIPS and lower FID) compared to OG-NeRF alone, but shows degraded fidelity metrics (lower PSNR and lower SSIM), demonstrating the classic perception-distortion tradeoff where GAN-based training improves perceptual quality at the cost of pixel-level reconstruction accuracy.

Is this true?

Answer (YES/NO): YES